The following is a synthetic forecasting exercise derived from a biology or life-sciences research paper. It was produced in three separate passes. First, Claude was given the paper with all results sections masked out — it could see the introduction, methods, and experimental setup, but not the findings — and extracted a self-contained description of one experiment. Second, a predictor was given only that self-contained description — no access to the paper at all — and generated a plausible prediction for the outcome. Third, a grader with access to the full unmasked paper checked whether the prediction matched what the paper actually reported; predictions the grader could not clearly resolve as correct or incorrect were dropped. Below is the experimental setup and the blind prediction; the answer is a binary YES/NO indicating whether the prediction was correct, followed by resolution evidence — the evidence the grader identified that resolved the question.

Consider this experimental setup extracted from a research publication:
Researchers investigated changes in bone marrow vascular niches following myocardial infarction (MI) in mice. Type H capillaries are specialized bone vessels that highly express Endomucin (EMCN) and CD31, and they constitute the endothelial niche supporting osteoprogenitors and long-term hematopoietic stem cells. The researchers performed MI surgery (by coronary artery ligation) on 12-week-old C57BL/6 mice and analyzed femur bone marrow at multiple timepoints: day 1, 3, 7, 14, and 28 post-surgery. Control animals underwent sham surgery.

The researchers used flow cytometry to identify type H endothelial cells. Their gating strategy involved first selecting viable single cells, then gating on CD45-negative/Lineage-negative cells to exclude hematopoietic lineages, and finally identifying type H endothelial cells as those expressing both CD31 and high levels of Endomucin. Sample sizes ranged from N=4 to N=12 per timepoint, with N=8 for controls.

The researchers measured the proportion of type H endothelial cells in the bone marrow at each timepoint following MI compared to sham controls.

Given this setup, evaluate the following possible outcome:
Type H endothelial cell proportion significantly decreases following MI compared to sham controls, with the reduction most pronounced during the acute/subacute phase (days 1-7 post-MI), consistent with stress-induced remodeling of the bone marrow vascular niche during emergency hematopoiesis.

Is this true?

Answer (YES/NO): NO